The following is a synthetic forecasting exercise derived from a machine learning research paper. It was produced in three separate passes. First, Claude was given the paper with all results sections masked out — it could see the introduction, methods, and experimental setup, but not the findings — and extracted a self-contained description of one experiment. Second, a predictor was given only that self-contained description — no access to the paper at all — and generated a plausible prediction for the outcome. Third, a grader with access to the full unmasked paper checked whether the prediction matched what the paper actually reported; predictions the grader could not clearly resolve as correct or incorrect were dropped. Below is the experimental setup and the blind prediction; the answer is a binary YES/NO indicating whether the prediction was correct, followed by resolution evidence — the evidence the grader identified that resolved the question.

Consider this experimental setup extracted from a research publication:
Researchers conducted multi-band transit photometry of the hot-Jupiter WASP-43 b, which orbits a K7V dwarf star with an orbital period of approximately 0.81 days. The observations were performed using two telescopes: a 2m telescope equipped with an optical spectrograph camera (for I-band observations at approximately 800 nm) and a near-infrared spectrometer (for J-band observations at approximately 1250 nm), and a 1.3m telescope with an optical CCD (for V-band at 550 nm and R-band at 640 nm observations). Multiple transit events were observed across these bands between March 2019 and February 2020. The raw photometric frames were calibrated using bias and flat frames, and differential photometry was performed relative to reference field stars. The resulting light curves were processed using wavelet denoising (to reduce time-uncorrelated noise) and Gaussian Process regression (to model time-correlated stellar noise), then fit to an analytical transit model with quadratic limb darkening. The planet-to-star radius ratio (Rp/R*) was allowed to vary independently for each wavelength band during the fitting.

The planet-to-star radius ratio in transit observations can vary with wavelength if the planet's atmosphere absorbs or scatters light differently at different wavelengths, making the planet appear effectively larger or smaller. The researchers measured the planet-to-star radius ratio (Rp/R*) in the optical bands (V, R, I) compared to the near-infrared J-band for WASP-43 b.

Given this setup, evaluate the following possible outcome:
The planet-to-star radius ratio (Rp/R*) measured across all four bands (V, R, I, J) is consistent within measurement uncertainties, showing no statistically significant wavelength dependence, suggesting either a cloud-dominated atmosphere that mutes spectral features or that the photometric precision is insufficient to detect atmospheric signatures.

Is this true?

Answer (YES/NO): NO